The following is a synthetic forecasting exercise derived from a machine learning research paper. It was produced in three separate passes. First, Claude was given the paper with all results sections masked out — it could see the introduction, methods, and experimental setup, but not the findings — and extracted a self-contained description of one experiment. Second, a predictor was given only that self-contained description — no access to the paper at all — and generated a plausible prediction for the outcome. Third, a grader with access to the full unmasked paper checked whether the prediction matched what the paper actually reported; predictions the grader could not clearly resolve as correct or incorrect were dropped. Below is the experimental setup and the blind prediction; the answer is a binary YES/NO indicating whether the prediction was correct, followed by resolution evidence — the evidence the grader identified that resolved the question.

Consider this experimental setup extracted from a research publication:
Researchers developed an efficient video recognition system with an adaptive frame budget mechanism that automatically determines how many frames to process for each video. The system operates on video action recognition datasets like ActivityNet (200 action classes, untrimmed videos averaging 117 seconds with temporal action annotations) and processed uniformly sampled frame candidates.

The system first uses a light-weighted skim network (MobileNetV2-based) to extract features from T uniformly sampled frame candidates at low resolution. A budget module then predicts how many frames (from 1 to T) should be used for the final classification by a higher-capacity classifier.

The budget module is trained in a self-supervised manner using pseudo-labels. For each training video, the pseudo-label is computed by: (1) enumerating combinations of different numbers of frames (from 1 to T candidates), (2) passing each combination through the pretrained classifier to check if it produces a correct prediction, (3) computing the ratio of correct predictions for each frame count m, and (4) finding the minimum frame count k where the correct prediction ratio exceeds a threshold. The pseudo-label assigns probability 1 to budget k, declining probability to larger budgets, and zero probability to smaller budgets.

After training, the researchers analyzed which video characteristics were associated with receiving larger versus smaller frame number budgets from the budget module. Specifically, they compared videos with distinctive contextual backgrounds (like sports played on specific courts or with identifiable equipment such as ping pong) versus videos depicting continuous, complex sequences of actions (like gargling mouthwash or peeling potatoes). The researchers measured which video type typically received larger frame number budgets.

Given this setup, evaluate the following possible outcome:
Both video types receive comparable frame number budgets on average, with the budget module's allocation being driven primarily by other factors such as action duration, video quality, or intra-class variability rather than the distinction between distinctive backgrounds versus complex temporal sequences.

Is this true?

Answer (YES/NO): NO